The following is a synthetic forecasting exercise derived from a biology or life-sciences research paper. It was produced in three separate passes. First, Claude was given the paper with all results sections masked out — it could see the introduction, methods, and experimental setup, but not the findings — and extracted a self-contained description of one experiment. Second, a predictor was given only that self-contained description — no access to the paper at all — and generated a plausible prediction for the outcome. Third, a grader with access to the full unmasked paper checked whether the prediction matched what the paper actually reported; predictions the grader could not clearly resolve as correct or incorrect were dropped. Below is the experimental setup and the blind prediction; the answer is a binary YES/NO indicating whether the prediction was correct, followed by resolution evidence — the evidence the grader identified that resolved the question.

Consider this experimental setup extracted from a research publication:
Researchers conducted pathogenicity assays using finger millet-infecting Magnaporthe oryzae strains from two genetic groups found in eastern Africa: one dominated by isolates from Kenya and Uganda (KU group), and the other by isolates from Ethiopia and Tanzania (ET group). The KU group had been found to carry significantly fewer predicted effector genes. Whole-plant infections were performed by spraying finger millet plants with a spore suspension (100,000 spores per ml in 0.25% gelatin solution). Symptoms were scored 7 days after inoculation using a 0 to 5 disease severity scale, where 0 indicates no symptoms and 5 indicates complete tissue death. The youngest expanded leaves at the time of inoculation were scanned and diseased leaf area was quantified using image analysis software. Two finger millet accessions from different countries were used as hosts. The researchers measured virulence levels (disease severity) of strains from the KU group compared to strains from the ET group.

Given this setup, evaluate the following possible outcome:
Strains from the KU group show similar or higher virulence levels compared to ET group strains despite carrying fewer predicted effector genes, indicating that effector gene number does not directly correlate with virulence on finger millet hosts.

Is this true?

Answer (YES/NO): YES